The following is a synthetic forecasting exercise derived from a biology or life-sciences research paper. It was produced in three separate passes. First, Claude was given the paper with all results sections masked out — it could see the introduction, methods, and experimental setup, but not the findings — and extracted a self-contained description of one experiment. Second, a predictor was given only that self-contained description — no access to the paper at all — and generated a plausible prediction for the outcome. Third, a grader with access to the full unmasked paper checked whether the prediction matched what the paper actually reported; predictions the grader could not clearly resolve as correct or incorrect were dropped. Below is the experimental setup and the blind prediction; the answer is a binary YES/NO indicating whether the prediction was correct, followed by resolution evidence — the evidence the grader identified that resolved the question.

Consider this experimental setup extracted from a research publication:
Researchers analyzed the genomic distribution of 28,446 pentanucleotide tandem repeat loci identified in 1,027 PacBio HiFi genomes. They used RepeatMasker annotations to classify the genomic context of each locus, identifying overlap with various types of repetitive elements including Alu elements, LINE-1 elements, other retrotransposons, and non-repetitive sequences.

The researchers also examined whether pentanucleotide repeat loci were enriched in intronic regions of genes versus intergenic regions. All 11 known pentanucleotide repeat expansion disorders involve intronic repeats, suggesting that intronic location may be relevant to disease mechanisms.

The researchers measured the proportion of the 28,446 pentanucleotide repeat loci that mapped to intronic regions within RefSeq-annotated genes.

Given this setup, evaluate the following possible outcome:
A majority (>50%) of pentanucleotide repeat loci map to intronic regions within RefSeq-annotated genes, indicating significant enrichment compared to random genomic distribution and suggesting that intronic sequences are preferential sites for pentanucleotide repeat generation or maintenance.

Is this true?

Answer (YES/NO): YES